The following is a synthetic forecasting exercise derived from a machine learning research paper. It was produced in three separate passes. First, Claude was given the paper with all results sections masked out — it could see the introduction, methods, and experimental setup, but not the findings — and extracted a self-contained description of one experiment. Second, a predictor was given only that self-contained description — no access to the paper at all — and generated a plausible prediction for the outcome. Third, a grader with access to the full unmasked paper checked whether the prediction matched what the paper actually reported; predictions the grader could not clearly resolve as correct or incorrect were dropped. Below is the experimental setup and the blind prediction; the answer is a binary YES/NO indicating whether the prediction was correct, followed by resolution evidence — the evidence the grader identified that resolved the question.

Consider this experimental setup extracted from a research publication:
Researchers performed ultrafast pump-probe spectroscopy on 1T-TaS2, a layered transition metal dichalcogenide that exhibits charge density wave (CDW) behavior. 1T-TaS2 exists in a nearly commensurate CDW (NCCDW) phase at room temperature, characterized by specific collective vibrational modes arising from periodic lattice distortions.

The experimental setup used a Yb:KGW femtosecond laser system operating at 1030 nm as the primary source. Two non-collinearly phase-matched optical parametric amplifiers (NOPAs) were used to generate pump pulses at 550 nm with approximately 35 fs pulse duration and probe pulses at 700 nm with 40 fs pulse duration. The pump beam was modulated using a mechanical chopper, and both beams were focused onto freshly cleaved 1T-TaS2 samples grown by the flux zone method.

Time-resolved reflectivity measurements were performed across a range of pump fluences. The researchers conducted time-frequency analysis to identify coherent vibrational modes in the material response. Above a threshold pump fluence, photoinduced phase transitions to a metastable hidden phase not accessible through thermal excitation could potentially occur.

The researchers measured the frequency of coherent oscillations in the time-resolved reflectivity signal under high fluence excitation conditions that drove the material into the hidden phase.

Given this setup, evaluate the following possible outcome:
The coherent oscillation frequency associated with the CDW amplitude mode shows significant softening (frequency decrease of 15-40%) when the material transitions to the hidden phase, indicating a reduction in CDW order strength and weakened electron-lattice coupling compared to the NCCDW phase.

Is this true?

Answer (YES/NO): NO